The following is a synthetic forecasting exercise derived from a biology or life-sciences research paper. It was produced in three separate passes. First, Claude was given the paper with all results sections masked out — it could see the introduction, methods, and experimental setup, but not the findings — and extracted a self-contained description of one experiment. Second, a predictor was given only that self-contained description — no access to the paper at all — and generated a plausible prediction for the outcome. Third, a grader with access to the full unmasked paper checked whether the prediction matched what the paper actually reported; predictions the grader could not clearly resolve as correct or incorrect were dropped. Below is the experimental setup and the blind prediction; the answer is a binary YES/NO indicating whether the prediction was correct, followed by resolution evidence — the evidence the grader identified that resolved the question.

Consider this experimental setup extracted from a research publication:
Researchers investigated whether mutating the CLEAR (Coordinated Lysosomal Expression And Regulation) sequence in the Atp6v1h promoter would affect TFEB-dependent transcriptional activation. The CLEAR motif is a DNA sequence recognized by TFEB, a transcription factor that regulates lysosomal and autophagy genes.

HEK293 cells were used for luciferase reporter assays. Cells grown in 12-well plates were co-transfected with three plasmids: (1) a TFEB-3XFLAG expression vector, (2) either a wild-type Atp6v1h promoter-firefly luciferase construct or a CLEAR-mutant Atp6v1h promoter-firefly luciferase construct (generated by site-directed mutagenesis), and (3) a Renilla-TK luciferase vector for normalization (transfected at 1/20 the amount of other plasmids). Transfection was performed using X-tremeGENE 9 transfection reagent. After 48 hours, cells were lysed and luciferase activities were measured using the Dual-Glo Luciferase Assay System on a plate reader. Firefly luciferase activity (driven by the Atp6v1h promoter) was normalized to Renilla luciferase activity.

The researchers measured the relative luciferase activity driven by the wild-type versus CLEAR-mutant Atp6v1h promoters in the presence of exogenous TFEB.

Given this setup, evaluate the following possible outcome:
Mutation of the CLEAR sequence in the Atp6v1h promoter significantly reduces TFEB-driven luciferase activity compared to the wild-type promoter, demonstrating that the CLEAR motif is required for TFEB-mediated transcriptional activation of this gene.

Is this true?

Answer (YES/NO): YES